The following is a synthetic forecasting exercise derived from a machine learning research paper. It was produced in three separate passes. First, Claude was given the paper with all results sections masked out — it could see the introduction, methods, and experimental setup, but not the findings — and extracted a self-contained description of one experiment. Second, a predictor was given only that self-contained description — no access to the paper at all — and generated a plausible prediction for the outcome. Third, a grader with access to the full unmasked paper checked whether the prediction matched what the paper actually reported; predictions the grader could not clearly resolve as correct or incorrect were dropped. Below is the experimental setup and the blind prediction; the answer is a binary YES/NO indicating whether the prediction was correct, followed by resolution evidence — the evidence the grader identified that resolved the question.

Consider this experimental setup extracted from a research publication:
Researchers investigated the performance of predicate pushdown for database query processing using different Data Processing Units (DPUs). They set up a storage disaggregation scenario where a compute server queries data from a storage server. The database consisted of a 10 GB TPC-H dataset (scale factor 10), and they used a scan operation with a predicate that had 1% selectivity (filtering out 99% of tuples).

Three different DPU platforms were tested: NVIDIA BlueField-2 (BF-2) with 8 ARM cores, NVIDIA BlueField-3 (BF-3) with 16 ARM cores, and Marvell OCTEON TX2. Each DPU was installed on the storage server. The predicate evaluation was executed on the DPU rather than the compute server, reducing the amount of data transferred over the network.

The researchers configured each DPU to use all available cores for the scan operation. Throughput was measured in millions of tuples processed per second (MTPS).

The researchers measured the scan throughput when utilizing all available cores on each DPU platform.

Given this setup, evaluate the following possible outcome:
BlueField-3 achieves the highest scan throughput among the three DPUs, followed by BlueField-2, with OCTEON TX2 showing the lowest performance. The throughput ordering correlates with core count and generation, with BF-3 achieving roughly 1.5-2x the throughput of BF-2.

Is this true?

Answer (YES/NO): NO